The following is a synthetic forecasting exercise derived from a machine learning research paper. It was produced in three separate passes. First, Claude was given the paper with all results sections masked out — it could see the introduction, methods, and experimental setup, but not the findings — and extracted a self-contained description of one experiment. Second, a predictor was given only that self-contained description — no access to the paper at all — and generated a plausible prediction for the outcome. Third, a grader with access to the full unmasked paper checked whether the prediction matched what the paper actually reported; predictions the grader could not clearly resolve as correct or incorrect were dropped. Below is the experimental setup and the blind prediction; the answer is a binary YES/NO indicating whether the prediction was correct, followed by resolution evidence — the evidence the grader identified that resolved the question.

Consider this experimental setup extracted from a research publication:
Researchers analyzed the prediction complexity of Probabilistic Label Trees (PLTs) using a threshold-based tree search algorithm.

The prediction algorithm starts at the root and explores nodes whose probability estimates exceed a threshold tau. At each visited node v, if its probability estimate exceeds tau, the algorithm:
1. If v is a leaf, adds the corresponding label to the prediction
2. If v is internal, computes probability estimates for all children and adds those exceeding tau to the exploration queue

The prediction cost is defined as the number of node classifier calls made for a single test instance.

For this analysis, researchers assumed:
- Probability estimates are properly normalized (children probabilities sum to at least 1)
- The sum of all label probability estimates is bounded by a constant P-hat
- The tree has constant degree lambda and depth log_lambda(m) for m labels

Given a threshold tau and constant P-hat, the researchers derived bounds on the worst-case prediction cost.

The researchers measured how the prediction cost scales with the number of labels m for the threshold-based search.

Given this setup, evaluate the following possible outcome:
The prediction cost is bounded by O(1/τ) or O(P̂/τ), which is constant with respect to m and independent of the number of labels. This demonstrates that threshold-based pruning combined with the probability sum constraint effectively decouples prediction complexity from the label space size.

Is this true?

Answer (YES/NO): NO